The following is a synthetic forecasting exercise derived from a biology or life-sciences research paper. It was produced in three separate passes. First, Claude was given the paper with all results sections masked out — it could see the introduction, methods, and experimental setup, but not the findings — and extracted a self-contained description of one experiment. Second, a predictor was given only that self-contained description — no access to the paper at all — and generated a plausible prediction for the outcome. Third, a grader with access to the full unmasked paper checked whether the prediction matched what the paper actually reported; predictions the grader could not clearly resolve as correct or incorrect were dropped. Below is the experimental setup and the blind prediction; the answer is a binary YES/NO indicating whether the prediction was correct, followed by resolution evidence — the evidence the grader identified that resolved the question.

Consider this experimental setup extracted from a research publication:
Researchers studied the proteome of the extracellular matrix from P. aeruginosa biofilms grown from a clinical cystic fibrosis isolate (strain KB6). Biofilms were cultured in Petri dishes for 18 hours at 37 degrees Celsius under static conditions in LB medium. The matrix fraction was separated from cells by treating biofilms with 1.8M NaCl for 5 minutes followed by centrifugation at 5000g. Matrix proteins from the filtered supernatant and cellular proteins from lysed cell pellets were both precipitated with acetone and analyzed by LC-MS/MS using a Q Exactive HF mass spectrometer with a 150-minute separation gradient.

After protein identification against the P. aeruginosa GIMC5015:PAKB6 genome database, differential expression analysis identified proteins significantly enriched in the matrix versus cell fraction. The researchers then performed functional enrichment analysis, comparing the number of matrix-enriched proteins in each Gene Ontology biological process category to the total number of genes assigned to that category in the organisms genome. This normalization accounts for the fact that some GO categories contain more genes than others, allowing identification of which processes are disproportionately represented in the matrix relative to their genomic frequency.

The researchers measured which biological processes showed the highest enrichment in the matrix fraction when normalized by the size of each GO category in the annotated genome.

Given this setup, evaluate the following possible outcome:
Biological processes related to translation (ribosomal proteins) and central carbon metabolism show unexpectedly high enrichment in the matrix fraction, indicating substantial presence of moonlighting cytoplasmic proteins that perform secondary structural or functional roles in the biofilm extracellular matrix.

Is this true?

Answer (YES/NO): NO